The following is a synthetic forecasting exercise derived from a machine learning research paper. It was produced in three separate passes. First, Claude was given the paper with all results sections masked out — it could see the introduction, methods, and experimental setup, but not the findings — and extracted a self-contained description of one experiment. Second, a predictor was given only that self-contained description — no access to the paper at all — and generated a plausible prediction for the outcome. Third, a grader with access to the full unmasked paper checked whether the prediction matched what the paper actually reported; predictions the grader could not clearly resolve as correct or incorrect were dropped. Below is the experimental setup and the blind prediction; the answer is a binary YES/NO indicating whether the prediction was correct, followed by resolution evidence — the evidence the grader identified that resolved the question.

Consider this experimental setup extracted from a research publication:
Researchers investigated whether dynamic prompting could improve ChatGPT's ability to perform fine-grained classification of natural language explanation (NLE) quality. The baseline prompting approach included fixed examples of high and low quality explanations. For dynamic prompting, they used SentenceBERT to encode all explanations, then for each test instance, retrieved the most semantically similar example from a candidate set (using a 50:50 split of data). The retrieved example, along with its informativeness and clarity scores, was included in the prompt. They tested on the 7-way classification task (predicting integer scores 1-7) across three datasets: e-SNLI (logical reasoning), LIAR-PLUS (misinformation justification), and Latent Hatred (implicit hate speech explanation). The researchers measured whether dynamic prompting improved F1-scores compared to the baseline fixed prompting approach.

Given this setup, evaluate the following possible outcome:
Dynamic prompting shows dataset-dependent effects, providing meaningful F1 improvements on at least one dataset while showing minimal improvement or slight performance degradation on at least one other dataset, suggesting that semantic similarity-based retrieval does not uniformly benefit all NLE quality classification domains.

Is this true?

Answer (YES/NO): NO